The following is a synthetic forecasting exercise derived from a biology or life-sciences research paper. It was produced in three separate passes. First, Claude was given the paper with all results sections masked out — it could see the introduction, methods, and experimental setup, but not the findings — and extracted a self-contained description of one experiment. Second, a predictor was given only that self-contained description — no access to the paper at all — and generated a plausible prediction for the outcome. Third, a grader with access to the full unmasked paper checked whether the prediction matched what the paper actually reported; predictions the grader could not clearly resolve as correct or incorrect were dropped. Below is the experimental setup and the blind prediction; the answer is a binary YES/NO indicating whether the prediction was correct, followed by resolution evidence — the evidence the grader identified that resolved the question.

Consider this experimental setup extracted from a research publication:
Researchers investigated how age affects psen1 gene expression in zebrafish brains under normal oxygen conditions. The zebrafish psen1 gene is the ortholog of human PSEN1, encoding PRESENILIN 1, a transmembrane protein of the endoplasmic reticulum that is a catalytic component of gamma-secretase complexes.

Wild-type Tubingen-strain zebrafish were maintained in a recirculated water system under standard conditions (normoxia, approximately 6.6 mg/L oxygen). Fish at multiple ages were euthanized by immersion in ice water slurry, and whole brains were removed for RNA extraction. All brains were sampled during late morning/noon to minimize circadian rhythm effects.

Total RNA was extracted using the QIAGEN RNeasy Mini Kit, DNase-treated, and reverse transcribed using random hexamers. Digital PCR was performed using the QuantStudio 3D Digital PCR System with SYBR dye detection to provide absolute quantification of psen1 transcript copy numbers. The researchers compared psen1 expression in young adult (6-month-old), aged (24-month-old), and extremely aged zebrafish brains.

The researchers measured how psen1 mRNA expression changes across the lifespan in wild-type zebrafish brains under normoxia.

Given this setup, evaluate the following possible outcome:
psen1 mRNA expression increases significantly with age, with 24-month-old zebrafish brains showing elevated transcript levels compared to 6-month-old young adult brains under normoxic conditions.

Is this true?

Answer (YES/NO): YES